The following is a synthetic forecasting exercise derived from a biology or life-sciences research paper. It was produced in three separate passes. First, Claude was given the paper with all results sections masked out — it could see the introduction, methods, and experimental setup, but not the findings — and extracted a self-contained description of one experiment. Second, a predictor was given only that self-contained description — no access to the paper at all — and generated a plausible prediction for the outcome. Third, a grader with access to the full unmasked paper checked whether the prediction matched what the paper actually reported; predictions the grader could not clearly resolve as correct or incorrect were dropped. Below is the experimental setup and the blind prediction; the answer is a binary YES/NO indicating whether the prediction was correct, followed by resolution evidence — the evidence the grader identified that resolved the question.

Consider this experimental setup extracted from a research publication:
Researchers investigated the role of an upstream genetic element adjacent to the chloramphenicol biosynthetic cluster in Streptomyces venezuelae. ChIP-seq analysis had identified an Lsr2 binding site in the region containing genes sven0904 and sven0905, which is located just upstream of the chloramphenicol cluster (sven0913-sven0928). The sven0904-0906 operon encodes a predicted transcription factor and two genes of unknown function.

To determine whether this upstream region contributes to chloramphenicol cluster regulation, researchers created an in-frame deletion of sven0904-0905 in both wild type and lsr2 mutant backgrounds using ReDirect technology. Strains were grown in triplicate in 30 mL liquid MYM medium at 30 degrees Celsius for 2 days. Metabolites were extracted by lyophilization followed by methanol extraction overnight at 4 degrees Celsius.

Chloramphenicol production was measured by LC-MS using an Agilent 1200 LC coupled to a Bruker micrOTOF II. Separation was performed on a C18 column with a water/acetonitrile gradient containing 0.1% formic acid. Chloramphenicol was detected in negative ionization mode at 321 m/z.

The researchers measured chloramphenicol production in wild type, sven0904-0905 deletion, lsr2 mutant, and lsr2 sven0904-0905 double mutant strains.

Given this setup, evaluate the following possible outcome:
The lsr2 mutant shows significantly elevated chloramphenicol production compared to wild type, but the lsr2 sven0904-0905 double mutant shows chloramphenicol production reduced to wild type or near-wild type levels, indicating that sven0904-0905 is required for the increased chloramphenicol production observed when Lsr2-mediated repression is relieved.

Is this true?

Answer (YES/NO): NO